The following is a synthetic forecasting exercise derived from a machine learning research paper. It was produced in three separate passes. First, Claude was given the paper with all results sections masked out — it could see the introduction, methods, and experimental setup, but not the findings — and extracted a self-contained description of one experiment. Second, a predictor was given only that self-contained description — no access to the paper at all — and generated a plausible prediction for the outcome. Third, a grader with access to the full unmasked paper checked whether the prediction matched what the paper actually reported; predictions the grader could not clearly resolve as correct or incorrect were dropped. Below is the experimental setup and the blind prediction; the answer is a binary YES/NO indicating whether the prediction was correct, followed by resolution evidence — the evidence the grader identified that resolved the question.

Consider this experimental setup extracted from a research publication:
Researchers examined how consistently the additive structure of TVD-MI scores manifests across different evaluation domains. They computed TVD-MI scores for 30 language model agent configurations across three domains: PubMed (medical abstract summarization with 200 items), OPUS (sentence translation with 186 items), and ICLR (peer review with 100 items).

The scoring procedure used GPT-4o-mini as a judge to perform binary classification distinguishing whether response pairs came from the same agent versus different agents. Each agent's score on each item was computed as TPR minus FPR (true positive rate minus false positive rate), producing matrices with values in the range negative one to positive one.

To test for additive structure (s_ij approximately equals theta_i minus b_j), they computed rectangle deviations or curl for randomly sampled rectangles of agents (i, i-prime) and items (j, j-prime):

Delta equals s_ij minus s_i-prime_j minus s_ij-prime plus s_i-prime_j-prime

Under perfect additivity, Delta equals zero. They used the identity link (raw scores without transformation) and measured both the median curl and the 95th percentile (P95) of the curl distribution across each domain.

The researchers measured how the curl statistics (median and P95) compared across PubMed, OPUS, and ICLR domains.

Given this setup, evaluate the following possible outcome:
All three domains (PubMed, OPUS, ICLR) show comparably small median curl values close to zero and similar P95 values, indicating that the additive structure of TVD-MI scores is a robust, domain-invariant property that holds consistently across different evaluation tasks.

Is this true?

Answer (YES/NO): NO